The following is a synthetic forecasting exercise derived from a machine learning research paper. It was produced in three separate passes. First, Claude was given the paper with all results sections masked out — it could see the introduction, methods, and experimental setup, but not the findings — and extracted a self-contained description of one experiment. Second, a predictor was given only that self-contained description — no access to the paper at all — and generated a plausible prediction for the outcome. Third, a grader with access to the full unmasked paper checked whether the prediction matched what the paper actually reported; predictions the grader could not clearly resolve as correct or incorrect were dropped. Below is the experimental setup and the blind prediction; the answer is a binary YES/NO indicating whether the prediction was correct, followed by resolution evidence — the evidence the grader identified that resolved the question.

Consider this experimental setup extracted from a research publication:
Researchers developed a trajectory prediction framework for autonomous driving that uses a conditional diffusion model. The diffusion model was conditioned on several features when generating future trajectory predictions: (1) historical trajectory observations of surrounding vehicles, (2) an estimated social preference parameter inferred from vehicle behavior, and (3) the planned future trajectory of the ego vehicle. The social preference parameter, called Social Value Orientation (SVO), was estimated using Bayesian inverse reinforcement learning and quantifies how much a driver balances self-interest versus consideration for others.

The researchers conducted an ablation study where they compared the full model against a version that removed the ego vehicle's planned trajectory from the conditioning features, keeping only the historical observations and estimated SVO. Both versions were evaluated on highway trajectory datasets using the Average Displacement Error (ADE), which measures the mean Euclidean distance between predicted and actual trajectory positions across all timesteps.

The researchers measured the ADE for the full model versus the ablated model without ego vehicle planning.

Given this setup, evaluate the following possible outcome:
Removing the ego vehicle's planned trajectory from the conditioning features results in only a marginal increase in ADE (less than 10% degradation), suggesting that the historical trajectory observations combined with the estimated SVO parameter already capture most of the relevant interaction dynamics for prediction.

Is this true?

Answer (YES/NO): NO